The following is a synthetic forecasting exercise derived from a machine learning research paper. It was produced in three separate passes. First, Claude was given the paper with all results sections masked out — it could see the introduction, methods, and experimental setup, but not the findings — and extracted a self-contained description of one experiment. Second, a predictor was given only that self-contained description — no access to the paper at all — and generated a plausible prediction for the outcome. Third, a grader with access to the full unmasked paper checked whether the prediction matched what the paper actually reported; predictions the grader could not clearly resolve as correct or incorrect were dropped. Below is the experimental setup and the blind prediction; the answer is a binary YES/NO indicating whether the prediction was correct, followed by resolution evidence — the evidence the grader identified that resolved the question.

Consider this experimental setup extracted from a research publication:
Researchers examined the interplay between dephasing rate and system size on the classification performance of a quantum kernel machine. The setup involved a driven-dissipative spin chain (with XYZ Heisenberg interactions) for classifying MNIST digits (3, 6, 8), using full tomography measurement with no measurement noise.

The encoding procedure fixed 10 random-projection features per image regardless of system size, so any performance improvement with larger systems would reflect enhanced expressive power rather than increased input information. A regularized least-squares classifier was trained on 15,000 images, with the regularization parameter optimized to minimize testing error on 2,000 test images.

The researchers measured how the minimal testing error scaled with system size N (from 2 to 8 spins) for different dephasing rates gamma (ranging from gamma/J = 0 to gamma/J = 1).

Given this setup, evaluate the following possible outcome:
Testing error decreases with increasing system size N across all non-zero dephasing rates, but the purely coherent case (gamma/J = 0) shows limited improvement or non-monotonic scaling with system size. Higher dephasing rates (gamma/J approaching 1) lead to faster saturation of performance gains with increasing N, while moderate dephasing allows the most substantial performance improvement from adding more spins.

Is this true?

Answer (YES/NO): NO